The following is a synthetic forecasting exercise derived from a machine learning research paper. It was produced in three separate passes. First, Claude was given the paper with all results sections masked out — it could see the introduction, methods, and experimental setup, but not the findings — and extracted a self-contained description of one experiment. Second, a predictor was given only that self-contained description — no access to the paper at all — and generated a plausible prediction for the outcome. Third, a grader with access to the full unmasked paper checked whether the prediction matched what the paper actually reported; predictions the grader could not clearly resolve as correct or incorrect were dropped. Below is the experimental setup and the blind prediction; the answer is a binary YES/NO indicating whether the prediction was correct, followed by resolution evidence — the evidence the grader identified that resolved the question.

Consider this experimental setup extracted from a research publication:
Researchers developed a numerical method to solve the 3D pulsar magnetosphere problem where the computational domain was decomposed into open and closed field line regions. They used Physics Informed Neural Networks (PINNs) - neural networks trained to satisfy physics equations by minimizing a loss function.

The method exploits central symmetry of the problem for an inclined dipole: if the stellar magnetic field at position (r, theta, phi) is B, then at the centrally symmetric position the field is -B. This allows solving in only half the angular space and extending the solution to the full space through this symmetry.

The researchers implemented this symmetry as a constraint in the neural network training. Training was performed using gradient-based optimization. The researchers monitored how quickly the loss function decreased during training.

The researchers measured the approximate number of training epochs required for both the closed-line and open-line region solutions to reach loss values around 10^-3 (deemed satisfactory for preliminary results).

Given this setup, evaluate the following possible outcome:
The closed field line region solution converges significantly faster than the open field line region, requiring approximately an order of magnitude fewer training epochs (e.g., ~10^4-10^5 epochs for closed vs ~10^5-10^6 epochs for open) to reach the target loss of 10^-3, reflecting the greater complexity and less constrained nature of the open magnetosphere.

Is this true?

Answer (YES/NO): NO